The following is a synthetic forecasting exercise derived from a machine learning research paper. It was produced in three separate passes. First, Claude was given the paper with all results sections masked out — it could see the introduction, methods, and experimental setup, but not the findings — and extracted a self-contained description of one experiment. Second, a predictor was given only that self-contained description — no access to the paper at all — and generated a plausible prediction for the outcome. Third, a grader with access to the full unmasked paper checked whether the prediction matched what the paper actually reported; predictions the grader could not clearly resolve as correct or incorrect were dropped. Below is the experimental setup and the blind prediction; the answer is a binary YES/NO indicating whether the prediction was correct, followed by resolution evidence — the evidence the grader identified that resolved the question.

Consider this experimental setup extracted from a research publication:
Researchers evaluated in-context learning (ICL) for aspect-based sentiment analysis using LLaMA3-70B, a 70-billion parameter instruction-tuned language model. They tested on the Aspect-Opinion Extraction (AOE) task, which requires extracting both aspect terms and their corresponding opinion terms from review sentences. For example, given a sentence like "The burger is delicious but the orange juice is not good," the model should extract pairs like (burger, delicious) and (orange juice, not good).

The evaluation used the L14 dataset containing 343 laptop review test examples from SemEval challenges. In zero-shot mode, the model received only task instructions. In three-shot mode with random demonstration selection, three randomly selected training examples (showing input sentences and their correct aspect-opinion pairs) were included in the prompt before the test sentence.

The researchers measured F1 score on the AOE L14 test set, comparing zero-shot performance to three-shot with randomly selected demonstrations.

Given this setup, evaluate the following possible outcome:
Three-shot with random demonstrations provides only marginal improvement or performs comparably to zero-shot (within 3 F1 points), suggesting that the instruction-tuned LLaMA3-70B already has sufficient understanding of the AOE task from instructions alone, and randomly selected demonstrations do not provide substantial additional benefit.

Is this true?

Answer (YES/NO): YES